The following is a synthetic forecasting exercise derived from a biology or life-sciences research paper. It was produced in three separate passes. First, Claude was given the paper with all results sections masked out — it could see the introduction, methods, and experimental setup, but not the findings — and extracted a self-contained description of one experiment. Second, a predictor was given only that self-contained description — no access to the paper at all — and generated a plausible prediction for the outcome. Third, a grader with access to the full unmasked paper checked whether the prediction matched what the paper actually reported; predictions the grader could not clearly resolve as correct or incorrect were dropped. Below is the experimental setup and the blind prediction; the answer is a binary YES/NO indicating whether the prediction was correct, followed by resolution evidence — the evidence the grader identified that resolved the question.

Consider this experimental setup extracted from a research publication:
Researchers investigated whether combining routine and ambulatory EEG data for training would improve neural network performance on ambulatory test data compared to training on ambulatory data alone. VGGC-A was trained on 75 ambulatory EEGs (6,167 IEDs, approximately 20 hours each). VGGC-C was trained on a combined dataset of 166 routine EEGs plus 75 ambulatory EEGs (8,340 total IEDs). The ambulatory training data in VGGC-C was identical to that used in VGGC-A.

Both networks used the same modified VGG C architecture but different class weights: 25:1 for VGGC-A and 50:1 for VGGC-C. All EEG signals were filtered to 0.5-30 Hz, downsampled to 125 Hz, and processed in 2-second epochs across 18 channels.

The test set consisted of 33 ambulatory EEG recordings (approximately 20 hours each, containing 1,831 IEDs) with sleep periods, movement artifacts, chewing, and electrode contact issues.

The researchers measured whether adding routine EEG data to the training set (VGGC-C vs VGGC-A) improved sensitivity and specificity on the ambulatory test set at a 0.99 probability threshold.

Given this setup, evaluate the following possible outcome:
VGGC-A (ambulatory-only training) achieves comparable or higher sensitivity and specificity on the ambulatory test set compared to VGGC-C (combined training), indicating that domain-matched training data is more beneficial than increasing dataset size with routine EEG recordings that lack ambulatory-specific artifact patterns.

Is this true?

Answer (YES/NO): NO